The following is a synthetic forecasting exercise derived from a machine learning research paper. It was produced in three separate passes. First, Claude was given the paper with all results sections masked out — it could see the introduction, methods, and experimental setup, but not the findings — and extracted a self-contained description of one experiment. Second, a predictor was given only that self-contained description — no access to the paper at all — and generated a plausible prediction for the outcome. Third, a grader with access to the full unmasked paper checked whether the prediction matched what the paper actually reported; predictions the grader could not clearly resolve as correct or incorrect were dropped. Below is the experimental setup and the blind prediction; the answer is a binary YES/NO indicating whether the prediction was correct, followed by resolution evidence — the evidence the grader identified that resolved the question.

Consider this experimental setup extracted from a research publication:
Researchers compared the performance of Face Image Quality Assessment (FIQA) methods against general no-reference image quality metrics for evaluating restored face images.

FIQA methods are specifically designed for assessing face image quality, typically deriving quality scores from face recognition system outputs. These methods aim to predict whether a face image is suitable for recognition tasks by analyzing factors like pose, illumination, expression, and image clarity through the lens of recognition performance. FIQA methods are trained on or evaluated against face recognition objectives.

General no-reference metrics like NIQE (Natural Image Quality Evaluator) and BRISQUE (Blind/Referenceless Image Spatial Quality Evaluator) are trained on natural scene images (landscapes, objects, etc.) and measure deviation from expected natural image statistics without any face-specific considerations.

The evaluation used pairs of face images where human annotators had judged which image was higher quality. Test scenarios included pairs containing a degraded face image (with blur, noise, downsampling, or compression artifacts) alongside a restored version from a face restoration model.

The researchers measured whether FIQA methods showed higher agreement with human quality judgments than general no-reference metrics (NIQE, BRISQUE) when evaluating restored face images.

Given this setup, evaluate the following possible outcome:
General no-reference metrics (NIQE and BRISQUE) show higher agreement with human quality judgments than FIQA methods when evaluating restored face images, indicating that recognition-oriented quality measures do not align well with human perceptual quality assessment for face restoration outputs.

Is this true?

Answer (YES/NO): NO